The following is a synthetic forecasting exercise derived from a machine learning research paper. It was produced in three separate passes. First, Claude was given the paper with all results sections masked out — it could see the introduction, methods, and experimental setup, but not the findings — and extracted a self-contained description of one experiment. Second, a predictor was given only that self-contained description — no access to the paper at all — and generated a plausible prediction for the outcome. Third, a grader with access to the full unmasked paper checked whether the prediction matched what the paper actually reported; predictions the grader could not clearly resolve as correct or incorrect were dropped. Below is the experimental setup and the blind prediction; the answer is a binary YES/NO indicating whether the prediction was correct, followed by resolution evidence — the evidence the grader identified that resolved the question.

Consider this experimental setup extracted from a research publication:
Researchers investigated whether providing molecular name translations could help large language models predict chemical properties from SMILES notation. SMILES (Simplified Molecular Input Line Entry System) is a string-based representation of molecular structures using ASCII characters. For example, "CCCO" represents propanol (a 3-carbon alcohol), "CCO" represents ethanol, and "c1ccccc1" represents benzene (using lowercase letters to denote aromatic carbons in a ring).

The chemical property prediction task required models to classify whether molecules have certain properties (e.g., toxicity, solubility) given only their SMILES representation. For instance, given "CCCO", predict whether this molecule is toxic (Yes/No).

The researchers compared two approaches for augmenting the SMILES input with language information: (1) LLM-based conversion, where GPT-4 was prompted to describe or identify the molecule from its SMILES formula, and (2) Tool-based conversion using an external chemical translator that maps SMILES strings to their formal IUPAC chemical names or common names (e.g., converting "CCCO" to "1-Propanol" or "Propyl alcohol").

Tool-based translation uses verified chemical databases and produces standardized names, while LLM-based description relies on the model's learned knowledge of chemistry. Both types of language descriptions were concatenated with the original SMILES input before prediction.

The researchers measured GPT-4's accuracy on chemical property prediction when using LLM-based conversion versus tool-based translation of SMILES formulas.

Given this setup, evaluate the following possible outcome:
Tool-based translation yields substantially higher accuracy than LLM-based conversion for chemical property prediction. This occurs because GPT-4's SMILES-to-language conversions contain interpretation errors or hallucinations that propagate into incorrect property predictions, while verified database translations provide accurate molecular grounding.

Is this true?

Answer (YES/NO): NO